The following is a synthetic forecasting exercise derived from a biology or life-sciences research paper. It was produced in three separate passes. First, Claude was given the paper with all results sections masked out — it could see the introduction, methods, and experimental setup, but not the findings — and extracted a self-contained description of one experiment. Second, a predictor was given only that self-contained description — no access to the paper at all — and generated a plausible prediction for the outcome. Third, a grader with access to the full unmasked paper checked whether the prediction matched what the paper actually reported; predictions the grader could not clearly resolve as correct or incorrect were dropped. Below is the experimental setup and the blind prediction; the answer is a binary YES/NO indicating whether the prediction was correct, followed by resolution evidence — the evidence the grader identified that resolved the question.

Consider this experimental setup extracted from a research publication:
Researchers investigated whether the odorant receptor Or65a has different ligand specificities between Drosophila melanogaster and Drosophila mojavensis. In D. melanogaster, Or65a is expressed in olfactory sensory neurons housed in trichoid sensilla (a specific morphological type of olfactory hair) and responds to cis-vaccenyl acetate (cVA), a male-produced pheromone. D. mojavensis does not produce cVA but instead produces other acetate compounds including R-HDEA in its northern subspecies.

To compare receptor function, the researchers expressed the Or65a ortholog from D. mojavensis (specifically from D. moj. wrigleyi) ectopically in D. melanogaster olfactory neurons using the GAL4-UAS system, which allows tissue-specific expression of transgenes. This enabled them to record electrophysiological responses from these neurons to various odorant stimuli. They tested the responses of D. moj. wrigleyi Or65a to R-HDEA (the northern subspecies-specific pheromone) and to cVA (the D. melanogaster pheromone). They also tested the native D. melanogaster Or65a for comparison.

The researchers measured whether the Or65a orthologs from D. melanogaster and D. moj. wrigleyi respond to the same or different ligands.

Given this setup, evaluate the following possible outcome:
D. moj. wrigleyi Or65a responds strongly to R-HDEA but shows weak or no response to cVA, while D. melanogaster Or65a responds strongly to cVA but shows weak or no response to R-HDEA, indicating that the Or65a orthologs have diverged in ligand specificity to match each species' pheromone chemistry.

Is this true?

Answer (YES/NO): YES